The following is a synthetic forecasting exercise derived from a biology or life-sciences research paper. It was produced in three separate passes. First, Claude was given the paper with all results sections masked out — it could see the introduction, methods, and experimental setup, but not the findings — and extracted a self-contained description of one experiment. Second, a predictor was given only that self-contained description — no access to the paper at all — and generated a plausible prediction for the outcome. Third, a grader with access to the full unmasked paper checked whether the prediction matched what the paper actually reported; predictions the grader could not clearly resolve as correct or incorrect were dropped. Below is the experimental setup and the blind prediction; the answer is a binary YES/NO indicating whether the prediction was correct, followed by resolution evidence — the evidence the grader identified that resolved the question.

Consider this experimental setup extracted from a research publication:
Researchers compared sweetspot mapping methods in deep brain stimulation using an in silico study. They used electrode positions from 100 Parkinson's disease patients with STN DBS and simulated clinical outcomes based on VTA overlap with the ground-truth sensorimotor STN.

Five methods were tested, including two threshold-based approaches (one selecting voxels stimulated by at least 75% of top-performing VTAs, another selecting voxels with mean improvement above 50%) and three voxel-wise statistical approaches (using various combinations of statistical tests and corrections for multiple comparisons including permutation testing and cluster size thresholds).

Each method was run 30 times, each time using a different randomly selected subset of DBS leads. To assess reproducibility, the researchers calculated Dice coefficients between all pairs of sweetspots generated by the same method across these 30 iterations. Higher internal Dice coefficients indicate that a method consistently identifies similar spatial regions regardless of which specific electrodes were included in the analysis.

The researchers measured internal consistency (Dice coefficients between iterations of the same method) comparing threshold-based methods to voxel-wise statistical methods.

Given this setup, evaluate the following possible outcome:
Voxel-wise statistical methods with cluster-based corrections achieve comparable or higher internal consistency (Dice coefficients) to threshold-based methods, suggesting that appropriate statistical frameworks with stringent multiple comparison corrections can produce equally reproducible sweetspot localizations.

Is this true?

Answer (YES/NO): NO